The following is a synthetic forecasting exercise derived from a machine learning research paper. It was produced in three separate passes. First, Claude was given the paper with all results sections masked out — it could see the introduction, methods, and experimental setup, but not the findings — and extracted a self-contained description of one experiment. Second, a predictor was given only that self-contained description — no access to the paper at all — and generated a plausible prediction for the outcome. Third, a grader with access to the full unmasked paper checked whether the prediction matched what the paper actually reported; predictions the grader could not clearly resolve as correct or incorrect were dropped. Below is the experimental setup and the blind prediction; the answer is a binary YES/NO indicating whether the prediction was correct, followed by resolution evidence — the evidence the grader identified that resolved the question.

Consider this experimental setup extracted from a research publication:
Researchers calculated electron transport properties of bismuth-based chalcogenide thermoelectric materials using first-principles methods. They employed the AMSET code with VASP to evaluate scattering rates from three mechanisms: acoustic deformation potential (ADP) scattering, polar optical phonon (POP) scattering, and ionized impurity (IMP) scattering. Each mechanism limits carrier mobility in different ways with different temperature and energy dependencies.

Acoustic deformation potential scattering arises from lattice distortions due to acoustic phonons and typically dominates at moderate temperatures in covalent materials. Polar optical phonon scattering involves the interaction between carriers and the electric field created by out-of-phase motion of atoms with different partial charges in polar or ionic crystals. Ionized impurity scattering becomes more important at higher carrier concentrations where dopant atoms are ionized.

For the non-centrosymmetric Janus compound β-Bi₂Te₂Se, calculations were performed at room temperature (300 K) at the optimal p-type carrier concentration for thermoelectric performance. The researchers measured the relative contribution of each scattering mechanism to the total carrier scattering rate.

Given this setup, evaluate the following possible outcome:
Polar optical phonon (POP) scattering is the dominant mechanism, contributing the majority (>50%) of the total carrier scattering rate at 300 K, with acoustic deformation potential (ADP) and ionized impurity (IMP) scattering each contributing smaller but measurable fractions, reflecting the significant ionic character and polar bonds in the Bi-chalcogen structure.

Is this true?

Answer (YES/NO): YES